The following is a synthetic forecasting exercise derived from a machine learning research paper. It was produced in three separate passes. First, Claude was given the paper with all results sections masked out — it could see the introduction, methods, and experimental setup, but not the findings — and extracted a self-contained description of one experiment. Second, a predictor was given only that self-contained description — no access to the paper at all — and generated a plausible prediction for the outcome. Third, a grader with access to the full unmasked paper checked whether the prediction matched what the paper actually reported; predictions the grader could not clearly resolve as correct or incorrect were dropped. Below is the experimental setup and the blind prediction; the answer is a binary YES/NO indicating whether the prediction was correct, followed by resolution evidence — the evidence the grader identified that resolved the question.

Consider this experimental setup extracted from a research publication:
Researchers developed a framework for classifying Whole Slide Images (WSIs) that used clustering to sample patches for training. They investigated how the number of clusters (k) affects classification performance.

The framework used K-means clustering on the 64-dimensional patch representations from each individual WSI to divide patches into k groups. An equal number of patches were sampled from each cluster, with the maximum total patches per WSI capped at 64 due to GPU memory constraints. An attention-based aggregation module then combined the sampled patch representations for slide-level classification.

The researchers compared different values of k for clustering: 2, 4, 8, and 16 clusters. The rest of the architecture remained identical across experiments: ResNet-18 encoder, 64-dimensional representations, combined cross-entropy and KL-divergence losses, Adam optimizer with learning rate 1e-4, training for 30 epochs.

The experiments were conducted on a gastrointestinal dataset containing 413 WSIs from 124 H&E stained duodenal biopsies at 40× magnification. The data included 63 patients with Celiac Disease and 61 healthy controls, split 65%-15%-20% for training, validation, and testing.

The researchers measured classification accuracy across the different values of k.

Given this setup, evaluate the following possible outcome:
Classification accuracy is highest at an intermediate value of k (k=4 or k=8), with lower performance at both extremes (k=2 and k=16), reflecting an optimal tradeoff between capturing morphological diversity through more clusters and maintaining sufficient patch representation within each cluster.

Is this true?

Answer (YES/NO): YES